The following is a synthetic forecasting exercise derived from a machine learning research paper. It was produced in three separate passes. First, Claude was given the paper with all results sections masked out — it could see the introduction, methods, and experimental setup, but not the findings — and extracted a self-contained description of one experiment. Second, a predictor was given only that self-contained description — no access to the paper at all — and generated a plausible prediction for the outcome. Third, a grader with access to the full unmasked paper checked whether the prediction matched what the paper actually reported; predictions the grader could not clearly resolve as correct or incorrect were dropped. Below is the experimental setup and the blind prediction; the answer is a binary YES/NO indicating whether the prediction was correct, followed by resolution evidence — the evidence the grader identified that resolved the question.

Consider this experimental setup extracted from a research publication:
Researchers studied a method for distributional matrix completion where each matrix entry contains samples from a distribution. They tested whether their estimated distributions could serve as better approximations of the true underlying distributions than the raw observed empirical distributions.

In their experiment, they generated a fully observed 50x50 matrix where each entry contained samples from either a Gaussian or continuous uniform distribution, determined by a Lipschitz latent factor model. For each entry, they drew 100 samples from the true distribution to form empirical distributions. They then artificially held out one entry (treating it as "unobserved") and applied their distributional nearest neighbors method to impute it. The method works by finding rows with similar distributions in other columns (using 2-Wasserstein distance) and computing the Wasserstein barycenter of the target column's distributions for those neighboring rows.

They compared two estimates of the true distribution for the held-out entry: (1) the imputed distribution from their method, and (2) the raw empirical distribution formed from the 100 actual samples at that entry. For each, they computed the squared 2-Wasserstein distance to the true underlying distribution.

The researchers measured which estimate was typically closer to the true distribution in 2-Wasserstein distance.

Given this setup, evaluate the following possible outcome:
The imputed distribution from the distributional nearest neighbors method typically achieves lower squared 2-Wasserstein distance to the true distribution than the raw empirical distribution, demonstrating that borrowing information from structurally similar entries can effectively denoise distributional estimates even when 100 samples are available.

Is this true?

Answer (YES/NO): YES